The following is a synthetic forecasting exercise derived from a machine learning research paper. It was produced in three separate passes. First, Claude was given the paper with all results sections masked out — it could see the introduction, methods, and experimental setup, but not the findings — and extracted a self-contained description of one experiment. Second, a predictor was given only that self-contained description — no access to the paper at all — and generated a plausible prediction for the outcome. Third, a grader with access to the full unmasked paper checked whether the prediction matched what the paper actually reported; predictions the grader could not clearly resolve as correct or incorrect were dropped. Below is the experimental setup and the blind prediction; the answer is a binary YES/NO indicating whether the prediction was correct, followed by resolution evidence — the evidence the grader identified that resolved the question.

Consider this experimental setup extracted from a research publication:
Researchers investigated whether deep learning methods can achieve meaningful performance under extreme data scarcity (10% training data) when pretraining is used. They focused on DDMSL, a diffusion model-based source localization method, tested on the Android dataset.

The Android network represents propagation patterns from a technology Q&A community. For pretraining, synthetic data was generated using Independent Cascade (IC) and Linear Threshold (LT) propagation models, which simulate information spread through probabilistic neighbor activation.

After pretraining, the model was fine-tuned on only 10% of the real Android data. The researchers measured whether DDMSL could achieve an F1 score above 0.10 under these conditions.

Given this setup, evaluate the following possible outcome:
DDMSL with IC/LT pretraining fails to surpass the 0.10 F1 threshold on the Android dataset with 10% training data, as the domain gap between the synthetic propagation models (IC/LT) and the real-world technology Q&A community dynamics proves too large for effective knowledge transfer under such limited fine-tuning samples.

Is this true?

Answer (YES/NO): NO